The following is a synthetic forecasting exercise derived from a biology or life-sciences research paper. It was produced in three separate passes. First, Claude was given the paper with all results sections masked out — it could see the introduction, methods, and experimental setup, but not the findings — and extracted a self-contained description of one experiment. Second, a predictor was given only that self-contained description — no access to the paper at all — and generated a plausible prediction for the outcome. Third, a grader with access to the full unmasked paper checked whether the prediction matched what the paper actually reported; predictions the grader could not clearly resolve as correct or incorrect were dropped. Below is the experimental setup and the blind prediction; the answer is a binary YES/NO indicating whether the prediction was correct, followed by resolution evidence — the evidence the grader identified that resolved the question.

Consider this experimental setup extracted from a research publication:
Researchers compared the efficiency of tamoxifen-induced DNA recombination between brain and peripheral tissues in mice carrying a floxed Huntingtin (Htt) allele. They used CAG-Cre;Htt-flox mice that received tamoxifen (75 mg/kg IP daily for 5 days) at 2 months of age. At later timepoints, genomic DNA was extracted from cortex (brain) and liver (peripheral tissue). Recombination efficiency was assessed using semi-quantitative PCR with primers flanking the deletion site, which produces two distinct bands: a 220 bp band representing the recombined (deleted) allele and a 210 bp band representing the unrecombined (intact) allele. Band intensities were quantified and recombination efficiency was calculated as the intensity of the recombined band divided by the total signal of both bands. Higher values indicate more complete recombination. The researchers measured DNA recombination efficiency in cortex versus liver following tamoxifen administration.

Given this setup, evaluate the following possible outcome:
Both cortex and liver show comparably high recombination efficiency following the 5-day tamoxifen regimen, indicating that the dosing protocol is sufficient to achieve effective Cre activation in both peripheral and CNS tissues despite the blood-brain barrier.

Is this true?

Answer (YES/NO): YES